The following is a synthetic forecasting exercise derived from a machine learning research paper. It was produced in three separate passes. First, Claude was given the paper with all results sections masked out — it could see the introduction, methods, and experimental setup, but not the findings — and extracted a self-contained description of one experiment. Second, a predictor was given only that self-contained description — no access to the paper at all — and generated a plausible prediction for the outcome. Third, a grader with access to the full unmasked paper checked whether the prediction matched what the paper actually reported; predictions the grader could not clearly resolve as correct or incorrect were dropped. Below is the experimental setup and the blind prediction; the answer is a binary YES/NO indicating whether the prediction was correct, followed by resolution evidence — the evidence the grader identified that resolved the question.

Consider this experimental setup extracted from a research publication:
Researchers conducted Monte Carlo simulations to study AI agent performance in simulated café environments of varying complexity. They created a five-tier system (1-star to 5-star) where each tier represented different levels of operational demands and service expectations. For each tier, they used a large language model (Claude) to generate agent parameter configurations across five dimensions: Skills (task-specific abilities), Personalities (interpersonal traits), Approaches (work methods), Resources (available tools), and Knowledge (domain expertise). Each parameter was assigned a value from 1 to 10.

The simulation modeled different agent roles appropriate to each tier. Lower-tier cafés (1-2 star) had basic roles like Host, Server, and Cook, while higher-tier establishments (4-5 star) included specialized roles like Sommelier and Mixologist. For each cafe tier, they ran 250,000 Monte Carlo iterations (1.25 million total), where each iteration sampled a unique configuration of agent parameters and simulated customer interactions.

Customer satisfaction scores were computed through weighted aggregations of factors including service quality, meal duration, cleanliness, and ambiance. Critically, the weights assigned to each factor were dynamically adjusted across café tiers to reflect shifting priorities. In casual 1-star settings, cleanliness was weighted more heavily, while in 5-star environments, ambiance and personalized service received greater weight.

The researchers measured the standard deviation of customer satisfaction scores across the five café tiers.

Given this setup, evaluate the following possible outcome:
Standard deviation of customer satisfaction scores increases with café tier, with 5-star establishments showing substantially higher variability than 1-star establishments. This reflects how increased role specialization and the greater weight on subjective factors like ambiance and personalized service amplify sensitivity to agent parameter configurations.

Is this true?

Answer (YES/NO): NO